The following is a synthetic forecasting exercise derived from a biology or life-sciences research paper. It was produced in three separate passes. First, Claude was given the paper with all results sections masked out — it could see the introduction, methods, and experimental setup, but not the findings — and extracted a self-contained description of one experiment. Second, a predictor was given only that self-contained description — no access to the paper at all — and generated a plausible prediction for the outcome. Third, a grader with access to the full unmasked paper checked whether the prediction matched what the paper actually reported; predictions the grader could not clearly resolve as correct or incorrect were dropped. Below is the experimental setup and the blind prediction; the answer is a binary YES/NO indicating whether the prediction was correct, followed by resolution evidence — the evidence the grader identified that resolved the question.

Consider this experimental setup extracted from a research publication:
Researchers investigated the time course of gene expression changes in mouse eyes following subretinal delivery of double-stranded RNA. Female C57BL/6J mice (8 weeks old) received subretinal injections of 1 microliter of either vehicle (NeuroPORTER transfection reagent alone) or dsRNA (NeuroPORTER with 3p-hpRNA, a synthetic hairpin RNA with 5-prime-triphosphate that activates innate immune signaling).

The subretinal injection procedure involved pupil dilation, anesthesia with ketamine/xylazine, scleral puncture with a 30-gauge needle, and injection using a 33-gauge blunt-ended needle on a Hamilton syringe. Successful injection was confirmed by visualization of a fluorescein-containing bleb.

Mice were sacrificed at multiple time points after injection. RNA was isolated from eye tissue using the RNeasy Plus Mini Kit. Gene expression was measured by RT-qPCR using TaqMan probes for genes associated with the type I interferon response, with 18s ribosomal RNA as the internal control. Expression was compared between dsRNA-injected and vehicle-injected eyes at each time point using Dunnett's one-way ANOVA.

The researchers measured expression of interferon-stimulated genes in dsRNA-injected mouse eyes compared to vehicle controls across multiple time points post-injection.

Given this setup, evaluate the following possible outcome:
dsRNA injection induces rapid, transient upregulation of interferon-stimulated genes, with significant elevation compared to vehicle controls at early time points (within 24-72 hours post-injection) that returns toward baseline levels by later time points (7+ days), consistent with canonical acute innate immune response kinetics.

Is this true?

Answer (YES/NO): YES